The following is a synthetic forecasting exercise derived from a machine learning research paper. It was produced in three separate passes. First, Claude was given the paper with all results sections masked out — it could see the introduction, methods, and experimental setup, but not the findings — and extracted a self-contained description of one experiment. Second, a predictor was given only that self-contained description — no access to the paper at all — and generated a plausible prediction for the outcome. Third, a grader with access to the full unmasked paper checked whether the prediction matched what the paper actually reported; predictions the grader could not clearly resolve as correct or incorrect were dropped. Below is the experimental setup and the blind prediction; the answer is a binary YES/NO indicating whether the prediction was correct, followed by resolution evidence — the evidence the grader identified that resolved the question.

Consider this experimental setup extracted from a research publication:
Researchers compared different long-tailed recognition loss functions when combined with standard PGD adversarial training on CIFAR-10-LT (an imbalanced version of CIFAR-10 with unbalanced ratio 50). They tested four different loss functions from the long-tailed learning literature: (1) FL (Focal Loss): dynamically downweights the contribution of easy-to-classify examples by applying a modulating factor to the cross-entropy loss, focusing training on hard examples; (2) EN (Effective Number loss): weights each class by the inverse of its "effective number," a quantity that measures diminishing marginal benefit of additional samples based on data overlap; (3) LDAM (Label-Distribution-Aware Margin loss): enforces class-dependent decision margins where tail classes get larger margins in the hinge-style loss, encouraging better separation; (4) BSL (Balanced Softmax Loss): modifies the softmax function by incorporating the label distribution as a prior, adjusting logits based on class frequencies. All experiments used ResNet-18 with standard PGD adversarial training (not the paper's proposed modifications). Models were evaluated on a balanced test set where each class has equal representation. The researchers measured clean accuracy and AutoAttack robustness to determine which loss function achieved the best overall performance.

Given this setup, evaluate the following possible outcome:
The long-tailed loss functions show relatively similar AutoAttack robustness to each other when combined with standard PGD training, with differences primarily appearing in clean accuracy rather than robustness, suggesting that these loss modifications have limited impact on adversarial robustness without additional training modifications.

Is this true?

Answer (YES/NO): NO